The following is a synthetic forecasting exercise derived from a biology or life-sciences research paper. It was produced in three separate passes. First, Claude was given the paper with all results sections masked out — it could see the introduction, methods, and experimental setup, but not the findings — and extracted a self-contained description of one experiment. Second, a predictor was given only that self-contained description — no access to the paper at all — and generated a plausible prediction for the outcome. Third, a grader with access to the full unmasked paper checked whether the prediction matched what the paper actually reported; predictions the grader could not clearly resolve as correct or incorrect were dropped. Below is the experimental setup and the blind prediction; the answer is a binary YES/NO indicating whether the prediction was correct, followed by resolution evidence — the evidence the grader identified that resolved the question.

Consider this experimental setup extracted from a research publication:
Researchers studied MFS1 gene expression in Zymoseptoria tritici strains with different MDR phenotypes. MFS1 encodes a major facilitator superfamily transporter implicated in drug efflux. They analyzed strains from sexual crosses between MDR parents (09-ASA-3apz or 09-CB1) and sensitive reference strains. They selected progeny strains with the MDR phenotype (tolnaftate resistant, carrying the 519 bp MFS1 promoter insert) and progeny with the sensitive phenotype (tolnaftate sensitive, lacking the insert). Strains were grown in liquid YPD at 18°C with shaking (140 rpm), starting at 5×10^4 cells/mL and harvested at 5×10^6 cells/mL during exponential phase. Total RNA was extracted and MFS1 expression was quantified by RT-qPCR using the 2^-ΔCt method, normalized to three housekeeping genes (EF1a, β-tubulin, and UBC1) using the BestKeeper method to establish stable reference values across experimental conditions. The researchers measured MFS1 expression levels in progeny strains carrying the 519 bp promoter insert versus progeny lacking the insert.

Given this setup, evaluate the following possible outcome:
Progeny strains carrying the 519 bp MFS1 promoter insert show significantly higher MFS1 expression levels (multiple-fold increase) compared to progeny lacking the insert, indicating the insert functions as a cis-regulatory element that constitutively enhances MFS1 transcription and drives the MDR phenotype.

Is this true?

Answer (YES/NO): YES